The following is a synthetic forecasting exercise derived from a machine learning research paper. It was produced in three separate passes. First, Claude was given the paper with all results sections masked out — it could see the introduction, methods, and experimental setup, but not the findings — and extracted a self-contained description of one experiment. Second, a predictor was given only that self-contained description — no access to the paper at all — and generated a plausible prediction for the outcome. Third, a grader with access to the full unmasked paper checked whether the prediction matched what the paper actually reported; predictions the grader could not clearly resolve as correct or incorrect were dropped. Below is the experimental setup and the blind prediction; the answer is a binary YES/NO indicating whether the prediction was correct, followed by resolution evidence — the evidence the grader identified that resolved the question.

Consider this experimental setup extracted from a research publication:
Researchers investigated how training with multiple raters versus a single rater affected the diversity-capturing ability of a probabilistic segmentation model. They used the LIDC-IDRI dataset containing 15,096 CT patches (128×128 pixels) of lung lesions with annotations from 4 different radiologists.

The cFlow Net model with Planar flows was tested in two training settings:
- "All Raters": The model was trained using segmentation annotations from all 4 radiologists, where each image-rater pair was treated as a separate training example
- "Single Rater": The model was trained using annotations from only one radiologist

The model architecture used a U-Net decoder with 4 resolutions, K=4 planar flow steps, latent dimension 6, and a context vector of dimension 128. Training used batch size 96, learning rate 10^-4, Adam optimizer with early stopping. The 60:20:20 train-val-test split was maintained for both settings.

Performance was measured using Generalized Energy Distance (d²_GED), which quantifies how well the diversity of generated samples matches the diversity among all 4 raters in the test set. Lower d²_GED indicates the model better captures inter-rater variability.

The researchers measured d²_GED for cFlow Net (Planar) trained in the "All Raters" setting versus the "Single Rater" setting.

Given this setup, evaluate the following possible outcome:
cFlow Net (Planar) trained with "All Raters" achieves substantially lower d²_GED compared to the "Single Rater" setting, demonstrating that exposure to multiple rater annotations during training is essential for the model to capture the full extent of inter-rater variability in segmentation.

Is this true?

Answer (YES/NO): NO